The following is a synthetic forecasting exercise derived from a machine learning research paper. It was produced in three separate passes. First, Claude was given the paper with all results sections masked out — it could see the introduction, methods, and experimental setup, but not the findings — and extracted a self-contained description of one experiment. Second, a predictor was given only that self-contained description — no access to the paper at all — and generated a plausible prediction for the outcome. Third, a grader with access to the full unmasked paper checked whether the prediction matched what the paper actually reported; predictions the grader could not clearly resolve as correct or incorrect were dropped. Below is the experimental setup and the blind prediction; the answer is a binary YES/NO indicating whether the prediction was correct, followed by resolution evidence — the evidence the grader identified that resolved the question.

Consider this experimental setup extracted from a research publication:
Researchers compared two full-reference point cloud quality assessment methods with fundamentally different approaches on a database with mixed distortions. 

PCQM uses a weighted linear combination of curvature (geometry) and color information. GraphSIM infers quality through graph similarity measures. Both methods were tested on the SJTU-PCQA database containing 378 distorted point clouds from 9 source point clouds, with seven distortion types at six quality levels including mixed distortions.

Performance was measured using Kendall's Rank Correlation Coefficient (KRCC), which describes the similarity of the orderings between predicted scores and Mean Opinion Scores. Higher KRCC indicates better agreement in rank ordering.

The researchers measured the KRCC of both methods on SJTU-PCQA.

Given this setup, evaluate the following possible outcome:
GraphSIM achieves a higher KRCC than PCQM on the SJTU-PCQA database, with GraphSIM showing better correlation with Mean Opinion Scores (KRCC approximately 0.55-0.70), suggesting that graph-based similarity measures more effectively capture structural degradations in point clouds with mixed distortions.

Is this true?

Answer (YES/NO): NO